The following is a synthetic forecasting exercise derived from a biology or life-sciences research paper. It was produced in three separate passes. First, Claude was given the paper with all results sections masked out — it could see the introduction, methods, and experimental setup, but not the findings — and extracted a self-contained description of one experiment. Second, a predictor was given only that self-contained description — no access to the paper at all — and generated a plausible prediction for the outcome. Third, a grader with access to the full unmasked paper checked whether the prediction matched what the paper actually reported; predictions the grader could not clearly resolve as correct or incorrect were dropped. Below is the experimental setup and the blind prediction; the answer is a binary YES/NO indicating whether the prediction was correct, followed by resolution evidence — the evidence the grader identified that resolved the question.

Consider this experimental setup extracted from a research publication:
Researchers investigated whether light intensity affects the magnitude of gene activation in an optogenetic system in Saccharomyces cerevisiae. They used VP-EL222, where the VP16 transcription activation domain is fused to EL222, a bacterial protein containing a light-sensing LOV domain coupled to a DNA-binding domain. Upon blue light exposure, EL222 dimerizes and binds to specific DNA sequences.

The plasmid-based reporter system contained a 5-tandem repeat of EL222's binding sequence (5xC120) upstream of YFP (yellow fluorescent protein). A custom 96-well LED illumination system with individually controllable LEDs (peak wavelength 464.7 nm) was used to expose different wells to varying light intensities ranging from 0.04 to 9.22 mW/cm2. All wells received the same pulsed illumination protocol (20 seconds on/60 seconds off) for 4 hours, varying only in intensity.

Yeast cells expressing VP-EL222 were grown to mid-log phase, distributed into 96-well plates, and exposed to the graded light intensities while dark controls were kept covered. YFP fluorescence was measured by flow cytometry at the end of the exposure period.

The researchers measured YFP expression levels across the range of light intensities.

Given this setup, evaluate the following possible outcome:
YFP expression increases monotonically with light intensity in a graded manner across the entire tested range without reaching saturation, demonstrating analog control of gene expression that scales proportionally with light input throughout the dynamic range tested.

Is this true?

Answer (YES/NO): NO